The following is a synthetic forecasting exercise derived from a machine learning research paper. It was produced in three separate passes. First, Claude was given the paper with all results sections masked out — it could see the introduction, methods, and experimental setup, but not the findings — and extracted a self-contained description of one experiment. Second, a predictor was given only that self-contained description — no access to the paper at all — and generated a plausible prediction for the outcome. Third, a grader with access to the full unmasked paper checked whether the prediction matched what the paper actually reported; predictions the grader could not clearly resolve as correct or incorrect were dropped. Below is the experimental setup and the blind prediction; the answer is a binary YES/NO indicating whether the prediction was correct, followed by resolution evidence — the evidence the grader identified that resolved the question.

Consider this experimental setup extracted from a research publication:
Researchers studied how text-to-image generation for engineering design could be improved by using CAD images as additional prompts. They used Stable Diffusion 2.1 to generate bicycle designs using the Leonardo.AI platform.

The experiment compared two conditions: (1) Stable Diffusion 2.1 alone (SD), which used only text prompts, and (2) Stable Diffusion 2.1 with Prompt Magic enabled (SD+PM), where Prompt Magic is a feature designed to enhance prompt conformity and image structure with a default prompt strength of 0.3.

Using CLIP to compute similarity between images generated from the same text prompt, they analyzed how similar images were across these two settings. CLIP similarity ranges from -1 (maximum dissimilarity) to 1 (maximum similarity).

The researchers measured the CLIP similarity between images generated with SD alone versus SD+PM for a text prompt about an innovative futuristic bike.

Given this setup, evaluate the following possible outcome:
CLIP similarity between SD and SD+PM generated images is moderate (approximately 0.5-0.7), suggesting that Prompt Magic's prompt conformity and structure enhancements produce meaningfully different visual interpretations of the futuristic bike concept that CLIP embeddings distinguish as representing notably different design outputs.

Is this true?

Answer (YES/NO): NO